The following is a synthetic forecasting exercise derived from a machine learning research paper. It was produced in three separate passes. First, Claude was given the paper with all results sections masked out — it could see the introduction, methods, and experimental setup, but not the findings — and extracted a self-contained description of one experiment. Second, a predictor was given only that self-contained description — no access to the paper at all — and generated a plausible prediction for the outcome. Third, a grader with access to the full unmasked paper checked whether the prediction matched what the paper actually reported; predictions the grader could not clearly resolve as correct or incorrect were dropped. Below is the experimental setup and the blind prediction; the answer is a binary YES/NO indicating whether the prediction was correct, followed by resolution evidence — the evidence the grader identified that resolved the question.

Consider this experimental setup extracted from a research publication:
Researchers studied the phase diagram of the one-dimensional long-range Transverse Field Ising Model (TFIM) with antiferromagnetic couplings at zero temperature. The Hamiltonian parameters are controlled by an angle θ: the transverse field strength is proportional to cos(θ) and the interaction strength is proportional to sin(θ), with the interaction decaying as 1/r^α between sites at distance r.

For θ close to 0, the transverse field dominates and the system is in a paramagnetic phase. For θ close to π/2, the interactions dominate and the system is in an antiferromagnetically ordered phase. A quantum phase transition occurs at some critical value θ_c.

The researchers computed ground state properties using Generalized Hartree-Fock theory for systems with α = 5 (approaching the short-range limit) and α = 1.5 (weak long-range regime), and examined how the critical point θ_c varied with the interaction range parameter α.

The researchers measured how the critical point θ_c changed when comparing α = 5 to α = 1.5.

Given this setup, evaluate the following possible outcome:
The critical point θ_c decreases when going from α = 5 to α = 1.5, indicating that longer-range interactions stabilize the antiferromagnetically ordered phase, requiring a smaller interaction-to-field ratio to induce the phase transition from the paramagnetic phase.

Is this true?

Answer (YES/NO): NO